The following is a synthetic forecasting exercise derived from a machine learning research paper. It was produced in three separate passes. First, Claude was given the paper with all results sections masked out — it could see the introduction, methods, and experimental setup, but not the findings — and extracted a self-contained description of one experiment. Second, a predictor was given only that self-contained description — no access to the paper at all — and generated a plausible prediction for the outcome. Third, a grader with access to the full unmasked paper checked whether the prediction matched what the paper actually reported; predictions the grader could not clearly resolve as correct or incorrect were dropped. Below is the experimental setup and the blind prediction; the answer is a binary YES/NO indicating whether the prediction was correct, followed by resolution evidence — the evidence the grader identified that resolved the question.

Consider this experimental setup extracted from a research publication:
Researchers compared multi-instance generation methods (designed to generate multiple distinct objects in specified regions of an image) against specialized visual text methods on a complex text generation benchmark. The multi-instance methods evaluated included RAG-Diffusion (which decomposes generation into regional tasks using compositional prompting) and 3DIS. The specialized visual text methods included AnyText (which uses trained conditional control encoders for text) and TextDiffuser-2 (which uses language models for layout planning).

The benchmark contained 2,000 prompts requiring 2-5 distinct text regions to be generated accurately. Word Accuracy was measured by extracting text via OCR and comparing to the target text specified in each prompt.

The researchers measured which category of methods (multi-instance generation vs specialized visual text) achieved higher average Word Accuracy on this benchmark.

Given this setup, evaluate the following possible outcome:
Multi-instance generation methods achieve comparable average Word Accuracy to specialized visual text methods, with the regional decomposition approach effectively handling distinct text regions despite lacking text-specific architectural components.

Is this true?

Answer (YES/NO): NO